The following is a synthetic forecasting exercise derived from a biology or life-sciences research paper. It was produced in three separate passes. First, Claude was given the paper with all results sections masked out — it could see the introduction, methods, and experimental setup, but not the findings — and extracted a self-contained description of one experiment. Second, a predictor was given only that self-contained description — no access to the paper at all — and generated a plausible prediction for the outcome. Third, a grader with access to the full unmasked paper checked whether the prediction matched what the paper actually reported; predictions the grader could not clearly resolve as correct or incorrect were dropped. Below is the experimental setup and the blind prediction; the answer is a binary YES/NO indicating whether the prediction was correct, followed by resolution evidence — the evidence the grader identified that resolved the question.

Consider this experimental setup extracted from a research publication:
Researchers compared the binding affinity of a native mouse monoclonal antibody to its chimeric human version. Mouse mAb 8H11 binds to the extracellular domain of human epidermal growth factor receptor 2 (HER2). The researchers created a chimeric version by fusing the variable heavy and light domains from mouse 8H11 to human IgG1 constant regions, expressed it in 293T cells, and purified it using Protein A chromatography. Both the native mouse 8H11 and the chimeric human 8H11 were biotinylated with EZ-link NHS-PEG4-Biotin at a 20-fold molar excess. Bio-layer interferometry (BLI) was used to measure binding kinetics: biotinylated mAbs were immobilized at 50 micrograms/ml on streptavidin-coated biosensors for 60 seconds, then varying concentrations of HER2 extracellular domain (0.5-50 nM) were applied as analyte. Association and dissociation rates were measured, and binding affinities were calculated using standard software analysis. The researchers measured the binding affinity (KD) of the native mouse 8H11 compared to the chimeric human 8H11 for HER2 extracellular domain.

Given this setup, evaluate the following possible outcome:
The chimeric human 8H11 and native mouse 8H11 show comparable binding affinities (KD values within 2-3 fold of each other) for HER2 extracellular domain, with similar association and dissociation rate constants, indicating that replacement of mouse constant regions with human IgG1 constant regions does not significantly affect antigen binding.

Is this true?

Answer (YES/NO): NO